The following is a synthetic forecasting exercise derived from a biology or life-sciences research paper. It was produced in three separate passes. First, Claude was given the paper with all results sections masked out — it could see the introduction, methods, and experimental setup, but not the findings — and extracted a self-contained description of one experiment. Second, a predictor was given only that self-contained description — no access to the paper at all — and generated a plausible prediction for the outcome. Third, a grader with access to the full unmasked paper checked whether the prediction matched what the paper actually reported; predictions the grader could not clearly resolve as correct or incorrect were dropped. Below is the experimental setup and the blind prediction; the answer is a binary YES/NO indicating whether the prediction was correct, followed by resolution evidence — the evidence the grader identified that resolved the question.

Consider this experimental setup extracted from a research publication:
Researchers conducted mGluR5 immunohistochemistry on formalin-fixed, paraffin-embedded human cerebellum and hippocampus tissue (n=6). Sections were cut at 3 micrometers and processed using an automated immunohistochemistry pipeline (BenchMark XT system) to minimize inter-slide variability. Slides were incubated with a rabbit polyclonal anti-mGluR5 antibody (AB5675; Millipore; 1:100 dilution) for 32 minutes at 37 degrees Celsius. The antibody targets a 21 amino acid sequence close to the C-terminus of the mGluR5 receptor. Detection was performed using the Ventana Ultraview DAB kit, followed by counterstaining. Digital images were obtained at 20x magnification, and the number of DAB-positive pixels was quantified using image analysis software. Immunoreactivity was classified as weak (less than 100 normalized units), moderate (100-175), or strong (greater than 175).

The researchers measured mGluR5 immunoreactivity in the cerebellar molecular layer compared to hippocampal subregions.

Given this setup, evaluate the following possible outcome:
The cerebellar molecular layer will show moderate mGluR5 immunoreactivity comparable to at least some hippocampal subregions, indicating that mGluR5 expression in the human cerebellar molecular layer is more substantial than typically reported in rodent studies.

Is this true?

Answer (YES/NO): YES